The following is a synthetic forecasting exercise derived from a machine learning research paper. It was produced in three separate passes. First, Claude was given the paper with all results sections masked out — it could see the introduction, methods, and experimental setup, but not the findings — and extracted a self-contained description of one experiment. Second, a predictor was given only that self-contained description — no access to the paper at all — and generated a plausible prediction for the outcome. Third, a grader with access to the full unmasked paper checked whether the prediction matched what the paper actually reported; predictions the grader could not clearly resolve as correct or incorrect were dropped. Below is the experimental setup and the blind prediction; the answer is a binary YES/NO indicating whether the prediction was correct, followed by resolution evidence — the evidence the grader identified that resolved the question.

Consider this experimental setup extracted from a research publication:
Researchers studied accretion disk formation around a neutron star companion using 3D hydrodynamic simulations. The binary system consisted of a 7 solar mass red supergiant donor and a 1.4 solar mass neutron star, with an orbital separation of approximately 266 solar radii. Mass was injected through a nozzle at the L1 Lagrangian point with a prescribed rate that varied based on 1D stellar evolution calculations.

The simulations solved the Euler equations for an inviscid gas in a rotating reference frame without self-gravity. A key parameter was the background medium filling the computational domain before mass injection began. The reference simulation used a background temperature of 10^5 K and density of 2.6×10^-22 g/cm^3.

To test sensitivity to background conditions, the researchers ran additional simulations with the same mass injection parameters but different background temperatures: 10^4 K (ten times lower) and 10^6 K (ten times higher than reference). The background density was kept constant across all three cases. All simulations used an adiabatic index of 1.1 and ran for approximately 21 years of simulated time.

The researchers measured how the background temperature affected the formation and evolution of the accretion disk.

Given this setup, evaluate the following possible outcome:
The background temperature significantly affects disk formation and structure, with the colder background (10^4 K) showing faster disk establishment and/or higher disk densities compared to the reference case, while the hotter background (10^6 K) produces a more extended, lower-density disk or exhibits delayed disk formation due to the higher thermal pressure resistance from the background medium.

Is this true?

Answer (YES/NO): NO